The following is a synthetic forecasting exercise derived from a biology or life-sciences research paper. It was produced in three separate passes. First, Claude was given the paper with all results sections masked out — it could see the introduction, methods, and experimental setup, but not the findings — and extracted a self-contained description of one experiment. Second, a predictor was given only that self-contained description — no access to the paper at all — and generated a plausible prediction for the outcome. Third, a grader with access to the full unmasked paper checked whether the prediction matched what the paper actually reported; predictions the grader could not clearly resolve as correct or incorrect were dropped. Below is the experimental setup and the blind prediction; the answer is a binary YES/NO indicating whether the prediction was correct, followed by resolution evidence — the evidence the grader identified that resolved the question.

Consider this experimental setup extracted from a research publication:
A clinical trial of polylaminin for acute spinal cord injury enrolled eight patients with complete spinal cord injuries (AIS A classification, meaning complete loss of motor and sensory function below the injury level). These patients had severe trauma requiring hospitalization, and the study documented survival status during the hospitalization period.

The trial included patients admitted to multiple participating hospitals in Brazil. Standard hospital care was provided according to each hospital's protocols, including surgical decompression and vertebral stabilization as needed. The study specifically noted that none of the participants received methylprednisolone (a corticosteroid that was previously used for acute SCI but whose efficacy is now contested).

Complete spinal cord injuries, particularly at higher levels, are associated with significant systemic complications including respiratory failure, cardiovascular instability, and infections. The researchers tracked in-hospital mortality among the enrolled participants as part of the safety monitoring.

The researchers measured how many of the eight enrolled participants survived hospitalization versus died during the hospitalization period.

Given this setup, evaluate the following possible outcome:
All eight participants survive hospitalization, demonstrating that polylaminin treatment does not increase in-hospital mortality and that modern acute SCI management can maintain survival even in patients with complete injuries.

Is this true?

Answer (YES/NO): NO